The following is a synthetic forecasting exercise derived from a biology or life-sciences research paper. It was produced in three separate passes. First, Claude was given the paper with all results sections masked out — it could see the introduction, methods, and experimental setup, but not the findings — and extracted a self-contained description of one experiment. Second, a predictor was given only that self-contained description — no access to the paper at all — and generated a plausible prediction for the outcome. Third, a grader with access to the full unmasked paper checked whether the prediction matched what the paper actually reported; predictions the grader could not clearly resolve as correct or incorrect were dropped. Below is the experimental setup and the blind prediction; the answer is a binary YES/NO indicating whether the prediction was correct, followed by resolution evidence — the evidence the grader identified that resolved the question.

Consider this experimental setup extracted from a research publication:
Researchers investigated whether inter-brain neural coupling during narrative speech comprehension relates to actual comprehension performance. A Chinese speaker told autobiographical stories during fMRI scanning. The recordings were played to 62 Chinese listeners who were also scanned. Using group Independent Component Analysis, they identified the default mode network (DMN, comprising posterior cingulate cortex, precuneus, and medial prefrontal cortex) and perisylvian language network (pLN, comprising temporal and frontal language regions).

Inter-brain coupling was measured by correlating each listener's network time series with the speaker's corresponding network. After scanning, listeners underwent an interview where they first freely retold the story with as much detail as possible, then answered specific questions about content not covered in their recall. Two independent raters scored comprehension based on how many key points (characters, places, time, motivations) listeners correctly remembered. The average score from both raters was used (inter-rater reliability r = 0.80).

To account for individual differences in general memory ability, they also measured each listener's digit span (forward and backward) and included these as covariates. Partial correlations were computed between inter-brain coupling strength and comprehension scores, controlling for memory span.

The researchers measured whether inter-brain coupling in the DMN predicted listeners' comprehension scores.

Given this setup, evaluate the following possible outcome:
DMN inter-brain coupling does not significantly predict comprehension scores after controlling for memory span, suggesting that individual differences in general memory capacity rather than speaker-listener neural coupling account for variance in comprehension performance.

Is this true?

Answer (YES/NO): NO